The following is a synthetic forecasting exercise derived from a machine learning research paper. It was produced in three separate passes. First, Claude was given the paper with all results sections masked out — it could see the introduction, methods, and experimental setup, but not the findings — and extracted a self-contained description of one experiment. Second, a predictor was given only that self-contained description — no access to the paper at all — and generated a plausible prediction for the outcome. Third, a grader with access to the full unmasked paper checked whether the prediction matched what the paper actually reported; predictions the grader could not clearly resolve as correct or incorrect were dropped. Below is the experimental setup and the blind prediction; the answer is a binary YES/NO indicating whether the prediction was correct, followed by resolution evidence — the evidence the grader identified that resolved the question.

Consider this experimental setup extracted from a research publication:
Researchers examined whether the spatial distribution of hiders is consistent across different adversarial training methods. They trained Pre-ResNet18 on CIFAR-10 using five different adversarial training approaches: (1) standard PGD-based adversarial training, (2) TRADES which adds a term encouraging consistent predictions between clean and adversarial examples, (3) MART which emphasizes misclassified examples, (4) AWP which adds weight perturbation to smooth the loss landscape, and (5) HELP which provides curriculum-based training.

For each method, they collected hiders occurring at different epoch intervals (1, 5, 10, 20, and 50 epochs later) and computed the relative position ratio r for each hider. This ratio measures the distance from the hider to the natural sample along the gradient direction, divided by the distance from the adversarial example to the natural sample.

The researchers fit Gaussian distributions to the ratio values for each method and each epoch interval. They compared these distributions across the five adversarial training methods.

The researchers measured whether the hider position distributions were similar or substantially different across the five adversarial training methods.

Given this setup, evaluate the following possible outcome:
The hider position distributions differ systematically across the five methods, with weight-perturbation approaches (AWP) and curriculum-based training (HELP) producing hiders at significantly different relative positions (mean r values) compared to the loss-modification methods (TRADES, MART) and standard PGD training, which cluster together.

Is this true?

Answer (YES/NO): NO